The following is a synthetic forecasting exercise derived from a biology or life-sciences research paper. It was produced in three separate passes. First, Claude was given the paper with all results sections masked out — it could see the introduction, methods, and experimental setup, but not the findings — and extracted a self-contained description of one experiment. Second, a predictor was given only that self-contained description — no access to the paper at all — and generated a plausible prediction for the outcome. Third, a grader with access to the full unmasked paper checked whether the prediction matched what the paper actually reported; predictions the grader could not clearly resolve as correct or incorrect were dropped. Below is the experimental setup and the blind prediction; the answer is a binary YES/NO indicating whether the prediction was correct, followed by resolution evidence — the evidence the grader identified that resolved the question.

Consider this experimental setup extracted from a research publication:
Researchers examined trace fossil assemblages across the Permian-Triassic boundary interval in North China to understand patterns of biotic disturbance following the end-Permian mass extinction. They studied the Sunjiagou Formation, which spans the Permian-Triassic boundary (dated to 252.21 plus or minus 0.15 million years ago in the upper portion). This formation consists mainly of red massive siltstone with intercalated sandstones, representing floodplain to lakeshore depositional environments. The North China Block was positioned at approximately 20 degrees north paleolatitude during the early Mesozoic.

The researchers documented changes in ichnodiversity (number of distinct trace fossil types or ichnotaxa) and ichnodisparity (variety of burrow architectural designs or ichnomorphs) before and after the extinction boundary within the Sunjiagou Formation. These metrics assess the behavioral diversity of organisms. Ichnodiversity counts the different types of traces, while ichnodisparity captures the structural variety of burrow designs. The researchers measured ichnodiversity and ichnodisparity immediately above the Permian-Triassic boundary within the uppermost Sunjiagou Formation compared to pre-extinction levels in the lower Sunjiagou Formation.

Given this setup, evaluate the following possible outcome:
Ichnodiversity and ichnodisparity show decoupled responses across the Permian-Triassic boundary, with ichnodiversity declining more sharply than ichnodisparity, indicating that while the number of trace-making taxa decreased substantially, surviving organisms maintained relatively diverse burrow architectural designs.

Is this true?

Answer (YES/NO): NO